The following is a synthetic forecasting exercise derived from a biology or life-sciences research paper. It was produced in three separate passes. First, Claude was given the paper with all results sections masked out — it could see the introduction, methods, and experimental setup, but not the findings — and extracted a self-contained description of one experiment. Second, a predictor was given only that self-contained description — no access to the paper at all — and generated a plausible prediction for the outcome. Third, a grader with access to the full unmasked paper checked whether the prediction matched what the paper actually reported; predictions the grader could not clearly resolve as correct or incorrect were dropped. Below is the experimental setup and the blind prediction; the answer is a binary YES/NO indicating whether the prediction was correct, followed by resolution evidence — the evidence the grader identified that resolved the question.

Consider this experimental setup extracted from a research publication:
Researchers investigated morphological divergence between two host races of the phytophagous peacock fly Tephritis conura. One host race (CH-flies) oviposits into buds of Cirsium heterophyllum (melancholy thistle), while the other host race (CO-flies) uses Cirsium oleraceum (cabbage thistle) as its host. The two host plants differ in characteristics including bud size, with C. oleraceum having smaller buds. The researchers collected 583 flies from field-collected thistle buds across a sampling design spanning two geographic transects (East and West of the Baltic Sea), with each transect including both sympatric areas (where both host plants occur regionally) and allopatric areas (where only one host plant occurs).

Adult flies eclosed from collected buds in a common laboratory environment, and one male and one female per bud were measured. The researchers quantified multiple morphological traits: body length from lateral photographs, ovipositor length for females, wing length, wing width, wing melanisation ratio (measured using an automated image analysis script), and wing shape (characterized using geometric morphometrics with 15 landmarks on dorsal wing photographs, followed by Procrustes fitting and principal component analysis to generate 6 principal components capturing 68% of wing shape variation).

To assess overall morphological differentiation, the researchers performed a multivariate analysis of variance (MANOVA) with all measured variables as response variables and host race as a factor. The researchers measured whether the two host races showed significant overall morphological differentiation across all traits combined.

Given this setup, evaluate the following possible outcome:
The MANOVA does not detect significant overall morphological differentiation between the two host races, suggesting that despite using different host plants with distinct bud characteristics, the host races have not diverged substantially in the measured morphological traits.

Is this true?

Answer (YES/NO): NO